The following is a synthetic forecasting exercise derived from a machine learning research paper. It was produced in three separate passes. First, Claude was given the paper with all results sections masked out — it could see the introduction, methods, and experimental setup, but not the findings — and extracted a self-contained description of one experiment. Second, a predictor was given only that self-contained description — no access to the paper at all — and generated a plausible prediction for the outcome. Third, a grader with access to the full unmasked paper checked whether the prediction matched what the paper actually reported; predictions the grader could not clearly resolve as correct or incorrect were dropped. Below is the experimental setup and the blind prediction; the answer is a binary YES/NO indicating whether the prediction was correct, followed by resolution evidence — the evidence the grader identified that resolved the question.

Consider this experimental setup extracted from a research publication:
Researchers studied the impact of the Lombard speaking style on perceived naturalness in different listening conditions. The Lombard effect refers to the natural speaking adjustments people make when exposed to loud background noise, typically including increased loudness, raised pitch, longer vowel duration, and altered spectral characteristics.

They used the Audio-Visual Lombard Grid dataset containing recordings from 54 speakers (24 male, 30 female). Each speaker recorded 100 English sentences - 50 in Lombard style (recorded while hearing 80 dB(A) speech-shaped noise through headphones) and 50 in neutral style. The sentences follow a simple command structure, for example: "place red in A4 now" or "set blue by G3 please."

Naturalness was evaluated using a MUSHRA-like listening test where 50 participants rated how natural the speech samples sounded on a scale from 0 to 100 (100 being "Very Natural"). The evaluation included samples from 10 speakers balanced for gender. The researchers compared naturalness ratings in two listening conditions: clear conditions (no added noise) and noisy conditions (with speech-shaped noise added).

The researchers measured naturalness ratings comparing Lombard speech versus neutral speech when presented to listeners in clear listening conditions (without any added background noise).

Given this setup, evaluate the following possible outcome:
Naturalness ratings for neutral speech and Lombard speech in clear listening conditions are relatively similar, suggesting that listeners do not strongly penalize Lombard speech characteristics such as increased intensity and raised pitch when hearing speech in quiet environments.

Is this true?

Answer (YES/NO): NO